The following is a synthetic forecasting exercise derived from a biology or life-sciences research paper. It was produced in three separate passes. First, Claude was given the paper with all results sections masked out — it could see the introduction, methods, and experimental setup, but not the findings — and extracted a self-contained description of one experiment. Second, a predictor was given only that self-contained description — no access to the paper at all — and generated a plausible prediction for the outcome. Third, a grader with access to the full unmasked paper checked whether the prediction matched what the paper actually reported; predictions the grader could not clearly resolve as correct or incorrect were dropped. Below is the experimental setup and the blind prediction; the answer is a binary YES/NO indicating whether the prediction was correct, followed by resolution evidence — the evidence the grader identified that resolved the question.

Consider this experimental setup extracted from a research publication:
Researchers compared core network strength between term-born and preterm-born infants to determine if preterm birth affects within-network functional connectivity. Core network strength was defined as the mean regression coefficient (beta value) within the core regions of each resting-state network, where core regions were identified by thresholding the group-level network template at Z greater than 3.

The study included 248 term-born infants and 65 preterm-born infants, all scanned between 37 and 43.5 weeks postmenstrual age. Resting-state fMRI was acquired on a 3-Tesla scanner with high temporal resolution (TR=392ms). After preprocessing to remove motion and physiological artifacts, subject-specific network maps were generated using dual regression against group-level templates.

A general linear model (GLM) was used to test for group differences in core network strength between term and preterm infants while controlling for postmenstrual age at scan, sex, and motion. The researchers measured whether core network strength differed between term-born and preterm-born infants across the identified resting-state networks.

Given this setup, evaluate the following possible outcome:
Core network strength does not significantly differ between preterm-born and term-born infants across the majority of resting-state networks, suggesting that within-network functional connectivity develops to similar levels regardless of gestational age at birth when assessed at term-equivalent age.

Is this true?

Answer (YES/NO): NO